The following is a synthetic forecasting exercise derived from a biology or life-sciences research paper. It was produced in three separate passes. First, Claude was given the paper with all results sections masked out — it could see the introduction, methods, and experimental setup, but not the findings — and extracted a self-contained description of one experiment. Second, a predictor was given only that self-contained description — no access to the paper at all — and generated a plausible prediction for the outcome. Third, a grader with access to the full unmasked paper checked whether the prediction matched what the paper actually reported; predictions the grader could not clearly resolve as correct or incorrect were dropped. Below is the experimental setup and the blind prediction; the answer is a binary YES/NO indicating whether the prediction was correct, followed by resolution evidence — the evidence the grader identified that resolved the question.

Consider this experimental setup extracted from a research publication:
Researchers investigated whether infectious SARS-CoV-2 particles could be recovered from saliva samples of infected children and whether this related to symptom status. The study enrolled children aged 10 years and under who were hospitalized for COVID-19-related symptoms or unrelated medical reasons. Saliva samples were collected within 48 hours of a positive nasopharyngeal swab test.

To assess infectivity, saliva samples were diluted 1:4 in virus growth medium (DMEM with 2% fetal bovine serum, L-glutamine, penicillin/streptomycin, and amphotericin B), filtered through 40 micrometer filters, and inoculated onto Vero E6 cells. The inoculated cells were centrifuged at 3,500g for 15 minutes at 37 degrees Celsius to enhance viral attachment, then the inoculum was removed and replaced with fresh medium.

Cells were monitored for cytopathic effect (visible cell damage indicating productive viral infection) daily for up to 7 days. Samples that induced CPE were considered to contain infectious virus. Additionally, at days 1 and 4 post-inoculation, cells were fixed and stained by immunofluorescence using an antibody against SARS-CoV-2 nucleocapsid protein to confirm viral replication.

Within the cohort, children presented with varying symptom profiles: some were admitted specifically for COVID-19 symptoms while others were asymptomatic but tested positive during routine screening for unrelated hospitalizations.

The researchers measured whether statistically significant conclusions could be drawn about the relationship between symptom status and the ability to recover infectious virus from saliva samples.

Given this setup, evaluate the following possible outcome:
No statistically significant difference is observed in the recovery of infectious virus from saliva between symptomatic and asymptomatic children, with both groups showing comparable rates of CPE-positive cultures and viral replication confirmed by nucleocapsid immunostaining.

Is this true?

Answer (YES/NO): YES